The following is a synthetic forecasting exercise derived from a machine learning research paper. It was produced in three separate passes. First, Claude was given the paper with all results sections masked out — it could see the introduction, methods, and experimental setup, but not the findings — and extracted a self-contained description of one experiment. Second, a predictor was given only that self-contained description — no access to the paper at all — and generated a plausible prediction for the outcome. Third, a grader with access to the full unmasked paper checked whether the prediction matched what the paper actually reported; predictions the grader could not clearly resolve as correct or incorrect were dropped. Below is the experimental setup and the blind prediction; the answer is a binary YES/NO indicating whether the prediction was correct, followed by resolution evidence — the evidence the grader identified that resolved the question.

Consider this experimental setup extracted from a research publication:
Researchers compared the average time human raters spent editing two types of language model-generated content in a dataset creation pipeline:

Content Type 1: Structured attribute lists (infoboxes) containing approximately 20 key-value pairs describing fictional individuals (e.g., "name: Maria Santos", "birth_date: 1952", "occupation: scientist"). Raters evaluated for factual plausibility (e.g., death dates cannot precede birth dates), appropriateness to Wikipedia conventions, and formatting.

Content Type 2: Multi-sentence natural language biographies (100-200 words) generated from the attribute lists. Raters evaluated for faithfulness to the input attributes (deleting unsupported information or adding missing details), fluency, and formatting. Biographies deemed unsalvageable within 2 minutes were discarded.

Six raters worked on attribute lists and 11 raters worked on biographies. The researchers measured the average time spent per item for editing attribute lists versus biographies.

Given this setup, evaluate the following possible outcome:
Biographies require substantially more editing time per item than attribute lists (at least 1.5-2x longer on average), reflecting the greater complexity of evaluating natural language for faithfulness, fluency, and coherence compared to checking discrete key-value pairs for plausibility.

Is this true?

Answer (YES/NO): YES